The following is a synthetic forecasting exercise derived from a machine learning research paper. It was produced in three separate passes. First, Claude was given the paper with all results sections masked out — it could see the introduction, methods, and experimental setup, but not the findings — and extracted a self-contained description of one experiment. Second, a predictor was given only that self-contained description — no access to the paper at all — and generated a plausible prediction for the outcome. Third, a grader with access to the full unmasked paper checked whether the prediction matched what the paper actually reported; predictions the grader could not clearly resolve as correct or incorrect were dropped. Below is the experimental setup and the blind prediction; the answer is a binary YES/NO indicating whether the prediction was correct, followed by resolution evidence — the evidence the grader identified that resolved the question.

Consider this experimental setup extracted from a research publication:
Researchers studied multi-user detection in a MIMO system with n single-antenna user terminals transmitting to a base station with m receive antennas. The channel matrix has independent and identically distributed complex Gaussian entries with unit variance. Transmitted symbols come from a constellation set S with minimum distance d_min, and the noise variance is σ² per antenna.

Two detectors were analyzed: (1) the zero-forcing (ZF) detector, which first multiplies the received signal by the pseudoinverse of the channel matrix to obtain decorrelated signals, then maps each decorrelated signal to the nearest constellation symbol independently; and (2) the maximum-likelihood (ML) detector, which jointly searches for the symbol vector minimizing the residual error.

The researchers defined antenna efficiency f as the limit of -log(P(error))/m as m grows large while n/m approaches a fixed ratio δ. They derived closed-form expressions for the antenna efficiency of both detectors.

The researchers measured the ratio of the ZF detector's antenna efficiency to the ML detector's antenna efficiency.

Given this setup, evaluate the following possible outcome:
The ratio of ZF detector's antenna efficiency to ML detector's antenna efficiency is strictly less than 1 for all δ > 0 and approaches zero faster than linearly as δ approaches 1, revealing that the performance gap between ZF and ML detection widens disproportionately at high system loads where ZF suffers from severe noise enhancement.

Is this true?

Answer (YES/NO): NO